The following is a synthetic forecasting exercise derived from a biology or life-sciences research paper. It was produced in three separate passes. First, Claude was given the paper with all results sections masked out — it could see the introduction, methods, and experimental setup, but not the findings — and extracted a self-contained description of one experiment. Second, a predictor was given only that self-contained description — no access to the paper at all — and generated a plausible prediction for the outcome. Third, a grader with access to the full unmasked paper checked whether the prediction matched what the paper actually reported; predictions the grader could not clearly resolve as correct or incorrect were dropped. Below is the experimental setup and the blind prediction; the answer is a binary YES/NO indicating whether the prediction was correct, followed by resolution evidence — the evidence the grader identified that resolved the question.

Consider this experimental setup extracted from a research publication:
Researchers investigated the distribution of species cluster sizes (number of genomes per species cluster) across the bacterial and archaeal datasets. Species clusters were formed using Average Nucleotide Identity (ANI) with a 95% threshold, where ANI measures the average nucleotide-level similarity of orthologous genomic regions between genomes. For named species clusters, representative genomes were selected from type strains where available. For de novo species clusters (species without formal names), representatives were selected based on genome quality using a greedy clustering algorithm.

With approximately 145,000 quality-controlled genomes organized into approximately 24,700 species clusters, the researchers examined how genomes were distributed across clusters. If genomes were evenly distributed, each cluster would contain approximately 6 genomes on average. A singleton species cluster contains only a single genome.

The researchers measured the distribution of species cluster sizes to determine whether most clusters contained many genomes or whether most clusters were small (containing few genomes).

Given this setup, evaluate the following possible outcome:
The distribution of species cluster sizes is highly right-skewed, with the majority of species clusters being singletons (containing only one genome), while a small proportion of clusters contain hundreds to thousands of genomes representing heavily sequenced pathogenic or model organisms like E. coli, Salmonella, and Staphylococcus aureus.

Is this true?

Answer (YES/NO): YES